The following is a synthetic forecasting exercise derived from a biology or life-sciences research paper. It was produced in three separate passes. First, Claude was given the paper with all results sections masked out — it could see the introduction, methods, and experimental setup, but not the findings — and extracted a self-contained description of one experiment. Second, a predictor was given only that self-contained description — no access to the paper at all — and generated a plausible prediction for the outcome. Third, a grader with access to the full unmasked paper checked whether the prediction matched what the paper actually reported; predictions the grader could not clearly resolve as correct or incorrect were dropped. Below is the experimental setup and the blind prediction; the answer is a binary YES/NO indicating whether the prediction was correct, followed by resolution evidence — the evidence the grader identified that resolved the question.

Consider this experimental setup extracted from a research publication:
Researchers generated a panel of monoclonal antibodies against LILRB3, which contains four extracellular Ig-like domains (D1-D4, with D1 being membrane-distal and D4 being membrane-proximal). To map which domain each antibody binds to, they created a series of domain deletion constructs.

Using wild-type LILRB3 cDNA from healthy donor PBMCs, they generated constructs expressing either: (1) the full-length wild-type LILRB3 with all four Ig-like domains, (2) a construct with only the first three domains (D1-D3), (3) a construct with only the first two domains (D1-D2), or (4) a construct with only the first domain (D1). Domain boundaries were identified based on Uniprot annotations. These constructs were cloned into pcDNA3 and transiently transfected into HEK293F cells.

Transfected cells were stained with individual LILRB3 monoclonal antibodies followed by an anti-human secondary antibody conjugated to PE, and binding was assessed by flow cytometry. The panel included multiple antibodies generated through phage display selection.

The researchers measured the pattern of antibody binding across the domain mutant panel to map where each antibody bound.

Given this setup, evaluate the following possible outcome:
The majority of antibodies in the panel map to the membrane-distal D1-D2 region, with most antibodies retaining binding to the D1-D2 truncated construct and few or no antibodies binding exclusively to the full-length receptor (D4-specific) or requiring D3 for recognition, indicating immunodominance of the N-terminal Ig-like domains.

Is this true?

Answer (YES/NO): NO